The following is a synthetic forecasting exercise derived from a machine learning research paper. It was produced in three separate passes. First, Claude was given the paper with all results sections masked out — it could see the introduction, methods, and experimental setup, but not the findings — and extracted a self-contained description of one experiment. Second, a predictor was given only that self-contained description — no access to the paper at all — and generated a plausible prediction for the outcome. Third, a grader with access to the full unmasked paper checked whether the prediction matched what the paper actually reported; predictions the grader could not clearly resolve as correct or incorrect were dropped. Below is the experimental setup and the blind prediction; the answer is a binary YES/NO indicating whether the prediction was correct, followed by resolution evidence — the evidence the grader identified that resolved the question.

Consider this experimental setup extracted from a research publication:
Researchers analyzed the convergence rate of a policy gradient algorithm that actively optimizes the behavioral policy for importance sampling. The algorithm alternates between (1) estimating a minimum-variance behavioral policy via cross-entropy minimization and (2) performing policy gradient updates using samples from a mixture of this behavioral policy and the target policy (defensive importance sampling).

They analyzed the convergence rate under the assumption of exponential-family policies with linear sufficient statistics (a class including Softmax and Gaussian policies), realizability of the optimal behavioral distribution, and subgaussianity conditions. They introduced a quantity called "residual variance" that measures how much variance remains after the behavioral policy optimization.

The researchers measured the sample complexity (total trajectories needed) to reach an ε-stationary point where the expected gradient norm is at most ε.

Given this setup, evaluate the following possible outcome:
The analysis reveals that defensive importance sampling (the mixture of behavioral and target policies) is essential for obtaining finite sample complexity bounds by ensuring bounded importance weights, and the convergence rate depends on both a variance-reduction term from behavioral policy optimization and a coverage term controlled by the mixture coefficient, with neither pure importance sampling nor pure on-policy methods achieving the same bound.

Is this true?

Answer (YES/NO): NO